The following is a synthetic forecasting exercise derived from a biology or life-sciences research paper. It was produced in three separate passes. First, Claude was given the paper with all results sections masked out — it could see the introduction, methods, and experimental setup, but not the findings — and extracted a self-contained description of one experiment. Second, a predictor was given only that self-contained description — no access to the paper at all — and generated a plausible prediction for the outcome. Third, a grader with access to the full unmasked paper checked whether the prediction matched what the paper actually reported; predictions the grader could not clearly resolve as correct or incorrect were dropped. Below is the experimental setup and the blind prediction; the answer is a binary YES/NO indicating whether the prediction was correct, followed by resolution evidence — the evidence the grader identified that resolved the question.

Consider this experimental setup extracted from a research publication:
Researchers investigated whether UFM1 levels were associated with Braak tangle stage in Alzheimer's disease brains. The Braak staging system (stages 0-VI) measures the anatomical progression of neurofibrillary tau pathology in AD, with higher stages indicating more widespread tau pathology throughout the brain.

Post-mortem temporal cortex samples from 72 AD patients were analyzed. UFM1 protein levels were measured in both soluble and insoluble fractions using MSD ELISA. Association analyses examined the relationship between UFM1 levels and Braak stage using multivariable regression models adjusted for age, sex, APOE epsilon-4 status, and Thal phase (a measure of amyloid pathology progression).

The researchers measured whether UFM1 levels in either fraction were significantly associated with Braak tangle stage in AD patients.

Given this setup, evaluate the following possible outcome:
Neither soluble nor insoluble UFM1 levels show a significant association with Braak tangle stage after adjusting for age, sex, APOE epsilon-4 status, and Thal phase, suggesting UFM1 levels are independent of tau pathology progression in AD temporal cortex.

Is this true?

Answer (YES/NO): YES